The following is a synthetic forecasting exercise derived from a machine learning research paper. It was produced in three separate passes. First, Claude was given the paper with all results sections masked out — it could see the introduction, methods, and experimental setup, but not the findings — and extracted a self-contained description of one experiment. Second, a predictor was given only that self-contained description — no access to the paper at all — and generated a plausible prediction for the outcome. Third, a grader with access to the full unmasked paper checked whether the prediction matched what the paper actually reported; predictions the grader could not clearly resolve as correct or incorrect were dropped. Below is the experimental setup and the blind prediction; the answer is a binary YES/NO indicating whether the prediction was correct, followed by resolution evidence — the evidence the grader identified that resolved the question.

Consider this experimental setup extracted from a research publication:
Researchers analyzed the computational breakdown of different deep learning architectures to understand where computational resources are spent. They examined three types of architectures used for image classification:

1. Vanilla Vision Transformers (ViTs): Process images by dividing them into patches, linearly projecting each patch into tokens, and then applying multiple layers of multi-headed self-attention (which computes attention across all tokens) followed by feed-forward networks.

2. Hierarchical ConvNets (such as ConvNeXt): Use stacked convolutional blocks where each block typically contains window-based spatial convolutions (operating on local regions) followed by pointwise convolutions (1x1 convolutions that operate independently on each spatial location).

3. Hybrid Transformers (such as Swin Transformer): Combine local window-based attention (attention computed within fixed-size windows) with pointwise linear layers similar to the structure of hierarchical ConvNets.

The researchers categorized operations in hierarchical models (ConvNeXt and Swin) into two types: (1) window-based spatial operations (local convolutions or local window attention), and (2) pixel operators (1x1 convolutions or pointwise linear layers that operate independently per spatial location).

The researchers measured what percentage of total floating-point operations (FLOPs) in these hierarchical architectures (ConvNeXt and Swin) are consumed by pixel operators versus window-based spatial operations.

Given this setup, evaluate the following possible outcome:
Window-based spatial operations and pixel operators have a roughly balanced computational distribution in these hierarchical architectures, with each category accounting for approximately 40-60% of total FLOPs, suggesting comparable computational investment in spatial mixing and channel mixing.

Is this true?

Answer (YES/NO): NO